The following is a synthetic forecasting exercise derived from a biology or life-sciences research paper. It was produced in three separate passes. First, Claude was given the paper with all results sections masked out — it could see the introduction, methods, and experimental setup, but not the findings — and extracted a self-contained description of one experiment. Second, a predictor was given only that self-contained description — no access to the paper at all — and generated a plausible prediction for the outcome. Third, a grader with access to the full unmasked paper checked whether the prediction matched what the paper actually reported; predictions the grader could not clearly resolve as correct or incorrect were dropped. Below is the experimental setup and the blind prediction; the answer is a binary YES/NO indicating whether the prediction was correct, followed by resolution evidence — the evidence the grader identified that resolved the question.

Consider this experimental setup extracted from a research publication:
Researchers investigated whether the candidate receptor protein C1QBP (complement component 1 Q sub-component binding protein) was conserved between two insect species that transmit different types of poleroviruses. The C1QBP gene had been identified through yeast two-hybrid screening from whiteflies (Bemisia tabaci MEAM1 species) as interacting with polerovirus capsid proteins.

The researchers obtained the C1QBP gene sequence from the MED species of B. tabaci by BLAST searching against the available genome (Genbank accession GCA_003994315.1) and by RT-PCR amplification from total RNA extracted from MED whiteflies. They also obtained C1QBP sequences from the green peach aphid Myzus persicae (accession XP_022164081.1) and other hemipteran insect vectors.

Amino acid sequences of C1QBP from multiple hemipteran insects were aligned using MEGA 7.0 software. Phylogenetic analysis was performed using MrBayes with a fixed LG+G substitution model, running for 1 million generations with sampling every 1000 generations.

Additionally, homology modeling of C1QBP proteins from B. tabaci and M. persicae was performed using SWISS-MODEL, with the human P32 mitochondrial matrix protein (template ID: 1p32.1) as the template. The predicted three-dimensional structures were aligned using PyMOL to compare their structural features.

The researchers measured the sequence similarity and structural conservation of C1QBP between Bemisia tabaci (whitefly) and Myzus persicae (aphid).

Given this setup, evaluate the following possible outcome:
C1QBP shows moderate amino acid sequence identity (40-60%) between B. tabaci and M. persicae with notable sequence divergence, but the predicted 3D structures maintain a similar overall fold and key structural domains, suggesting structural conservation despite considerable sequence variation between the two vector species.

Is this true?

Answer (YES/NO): NO